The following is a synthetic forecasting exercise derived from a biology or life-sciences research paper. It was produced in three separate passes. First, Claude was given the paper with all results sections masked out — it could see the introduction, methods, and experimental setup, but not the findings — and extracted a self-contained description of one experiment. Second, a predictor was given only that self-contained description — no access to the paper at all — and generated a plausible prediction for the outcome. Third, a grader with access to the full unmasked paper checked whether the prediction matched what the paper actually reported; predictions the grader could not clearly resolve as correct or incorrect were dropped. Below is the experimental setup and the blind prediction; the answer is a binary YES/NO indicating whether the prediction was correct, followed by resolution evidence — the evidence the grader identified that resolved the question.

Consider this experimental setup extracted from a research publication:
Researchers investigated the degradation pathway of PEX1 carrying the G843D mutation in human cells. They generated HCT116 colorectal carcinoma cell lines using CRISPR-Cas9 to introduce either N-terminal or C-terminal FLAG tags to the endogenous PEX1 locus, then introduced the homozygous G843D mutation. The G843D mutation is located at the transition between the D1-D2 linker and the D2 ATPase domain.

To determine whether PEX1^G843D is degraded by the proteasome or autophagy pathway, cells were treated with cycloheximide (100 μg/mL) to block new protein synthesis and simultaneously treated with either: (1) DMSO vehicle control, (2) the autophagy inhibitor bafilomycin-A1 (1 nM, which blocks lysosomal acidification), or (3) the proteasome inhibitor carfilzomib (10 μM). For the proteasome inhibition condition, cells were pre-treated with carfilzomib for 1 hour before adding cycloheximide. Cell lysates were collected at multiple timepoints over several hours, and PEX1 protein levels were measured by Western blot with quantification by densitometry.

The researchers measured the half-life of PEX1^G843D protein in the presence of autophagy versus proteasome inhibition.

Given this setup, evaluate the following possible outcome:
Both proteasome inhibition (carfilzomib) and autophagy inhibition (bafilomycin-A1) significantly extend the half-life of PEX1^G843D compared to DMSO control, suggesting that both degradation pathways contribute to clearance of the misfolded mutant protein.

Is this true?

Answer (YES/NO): NO